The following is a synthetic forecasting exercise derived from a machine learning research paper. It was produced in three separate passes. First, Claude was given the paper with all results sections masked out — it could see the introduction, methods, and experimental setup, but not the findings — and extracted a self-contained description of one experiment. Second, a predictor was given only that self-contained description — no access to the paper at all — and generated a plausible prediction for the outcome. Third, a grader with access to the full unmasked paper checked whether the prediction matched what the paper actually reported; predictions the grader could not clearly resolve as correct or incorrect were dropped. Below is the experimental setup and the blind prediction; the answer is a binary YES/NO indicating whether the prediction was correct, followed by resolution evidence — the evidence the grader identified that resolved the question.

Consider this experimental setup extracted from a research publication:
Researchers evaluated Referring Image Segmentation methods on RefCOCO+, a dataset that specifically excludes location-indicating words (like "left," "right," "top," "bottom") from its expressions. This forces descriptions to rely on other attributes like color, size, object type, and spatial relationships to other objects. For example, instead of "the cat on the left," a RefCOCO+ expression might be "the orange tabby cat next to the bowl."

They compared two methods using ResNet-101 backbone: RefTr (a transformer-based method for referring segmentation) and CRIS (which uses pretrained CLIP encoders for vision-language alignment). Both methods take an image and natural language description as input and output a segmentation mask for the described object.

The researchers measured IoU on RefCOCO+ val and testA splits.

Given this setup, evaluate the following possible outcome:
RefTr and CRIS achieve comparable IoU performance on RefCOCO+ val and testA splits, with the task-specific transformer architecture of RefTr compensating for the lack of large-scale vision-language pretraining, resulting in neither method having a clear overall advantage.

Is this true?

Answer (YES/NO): NO